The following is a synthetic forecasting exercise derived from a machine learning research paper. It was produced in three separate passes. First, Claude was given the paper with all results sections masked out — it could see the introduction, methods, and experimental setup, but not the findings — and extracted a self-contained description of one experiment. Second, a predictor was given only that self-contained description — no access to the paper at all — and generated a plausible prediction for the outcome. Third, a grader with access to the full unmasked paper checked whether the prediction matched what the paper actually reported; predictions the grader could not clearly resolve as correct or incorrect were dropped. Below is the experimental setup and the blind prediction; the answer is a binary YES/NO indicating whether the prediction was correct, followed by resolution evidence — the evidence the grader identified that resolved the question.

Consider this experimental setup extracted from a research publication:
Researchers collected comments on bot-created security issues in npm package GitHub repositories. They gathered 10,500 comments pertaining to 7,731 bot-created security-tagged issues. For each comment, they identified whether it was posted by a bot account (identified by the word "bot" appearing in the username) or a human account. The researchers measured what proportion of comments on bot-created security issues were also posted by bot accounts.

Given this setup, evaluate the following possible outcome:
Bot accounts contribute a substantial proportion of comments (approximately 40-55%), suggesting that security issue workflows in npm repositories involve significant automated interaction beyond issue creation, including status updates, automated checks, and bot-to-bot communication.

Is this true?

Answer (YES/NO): NO